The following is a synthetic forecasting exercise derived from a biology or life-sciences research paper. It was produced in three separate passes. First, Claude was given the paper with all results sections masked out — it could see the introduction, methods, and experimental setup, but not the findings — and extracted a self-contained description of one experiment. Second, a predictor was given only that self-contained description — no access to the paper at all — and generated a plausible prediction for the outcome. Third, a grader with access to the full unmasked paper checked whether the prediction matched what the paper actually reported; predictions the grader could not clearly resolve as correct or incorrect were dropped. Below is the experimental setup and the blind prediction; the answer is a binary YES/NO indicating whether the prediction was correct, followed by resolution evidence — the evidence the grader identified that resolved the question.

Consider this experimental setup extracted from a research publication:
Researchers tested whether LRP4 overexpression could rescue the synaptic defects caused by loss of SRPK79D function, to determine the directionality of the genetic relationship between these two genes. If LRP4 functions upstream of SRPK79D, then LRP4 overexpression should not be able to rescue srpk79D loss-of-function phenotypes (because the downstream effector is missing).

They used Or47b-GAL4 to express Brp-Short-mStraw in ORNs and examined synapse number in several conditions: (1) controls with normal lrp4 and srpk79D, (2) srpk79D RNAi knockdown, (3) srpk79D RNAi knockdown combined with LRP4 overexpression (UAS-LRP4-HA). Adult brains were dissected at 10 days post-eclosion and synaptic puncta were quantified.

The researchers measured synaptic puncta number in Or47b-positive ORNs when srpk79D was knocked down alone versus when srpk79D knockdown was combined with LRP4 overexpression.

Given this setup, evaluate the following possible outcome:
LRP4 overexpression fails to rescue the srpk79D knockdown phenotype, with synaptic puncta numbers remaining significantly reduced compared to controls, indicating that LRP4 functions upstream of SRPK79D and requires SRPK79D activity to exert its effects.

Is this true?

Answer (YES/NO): YES